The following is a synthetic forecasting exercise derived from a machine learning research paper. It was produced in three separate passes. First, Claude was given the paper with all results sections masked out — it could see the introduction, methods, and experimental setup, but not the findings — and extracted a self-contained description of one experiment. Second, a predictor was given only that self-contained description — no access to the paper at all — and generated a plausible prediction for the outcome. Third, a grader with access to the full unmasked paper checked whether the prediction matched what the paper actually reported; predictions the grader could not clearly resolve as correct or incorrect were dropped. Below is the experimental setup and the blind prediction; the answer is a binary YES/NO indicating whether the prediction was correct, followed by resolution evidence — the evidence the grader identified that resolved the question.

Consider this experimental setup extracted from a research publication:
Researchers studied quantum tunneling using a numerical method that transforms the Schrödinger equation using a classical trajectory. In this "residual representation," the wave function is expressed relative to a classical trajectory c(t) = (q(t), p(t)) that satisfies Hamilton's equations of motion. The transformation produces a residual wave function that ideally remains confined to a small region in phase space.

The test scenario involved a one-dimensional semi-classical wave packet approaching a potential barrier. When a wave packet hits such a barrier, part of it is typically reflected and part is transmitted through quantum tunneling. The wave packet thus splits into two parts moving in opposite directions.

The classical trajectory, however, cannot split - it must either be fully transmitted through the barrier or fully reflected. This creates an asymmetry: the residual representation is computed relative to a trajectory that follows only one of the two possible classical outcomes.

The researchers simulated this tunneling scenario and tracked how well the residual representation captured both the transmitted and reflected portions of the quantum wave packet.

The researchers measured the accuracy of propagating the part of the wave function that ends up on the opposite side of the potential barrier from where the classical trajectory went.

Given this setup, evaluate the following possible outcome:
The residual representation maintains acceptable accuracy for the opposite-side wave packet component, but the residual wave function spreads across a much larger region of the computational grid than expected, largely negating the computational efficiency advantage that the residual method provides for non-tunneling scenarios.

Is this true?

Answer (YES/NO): NO